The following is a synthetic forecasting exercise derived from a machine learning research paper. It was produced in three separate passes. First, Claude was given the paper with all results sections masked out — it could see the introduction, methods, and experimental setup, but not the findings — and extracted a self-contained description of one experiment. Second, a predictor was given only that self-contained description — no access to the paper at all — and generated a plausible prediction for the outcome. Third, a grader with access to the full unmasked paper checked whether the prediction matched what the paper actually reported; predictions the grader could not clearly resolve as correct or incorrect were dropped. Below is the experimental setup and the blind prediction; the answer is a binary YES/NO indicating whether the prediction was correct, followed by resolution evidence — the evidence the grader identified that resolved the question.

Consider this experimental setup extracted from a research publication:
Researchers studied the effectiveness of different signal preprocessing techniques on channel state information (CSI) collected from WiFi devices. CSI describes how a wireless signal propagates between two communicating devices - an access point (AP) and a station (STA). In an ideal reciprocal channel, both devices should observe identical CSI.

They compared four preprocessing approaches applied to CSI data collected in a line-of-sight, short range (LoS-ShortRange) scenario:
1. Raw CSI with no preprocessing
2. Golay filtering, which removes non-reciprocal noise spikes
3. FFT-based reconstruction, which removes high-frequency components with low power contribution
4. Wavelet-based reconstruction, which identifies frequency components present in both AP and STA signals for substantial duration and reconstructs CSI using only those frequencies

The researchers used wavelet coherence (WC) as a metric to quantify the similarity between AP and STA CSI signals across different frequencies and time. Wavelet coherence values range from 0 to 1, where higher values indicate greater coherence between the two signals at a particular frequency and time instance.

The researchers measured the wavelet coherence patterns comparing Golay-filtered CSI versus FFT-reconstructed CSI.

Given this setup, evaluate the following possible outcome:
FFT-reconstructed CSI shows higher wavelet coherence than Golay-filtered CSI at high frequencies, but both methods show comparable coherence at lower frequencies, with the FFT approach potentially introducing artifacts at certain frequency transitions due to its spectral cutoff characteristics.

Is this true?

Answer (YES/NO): NO